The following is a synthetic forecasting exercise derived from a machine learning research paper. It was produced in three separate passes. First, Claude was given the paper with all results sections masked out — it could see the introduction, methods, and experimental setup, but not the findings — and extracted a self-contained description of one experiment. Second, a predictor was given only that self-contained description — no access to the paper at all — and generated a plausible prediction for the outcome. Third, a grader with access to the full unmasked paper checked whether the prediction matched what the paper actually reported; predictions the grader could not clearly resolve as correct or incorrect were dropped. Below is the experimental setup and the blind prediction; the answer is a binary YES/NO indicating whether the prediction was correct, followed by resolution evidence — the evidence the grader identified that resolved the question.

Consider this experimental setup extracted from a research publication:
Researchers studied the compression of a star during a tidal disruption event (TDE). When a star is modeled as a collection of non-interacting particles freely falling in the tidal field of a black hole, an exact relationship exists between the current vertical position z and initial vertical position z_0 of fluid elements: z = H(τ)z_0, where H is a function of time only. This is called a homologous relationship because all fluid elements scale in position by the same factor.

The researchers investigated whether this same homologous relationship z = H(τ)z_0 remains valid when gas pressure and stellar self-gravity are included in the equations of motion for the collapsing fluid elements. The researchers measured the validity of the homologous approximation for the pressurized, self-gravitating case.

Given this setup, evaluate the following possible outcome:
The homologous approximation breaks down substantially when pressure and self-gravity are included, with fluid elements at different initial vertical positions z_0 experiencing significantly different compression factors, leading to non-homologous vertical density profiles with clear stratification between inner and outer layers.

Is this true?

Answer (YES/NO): NO